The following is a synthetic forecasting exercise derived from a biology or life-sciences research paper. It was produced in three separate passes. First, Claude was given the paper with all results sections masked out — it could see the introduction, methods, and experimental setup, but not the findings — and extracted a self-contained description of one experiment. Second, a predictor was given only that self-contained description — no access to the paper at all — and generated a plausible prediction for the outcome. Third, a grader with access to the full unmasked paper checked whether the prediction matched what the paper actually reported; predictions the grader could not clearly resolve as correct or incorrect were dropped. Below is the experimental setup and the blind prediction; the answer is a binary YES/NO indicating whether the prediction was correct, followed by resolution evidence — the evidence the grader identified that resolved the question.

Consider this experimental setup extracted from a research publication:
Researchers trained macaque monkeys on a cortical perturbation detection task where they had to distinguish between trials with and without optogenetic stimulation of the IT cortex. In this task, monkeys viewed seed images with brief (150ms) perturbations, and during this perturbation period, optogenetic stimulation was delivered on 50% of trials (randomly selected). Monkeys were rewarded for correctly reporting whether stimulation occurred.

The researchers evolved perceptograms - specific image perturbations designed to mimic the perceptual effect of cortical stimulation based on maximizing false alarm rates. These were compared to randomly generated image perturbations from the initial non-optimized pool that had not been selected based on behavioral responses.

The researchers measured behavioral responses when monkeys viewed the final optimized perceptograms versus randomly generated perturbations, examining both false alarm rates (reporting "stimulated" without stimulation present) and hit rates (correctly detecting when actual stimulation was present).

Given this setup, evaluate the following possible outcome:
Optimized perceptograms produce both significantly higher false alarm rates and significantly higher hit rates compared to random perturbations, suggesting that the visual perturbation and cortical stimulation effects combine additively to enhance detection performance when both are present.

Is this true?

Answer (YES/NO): YES